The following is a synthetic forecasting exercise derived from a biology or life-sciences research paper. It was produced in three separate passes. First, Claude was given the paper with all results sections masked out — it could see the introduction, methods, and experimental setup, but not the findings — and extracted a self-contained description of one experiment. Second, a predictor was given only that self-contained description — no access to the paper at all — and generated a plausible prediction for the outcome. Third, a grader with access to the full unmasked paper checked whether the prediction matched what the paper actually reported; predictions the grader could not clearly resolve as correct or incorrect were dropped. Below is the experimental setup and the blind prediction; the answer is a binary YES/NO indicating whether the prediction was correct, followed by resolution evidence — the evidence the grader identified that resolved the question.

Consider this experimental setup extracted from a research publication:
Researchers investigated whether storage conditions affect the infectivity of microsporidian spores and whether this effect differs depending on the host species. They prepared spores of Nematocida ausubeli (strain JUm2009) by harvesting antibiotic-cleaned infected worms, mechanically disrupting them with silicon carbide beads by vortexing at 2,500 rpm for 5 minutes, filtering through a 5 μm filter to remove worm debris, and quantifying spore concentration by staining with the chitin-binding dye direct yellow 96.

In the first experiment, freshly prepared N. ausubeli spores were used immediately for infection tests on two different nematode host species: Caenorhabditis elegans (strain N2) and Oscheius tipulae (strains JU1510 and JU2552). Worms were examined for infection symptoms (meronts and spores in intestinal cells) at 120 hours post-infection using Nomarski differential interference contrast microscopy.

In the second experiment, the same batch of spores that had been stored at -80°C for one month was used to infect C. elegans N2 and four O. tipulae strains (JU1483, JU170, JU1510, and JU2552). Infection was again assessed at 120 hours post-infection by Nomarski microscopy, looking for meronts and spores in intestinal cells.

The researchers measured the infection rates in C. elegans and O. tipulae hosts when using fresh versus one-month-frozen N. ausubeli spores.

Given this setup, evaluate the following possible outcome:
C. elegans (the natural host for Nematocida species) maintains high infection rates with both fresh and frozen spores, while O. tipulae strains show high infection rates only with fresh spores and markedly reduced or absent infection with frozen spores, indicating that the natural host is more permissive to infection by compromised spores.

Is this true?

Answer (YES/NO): YES